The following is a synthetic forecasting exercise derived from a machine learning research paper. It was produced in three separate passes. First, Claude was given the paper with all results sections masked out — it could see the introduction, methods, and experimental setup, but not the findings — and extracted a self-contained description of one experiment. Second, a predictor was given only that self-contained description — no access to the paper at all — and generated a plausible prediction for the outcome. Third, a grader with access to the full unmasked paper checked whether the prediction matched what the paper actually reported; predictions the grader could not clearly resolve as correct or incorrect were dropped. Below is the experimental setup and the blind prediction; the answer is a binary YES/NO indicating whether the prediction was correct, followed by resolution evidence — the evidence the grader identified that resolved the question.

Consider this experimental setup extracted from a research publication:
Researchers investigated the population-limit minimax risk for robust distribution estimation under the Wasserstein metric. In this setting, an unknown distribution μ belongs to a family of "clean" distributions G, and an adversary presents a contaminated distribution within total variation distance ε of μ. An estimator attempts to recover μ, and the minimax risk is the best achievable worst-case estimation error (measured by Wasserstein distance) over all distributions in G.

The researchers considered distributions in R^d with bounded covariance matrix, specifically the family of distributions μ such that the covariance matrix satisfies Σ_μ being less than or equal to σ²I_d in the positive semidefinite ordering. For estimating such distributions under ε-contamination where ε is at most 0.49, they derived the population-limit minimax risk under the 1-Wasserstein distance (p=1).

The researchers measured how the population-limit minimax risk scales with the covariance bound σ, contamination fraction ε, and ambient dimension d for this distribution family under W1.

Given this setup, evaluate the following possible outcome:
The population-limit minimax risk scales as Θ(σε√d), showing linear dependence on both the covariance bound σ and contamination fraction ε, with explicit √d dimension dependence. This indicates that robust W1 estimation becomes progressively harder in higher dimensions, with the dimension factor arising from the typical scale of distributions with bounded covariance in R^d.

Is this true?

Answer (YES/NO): NO